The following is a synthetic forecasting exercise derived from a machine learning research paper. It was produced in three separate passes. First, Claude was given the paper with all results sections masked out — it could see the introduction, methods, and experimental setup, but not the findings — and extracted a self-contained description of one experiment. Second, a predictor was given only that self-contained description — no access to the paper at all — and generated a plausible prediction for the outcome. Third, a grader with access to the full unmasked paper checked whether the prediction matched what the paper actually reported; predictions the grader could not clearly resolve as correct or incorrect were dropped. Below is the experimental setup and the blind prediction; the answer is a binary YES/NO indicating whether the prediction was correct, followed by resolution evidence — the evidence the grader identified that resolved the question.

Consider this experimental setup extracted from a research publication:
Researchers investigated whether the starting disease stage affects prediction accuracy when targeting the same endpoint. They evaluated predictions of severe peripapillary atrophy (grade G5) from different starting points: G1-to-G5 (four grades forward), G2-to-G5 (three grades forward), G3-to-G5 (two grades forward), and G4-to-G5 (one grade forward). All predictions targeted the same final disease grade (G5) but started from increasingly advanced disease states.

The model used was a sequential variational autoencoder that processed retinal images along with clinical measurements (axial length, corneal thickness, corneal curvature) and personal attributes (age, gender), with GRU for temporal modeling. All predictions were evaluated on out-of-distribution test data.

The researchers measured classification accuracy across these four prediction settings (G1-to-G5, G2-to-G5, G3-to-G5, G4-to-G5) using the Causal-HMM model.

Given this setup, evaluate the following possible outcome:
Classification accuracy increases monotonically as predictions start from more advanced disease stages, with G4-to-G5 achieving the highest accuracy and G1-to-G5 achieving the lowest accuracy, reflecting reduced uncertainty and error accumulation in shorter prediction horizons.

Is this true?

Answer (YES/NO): NO